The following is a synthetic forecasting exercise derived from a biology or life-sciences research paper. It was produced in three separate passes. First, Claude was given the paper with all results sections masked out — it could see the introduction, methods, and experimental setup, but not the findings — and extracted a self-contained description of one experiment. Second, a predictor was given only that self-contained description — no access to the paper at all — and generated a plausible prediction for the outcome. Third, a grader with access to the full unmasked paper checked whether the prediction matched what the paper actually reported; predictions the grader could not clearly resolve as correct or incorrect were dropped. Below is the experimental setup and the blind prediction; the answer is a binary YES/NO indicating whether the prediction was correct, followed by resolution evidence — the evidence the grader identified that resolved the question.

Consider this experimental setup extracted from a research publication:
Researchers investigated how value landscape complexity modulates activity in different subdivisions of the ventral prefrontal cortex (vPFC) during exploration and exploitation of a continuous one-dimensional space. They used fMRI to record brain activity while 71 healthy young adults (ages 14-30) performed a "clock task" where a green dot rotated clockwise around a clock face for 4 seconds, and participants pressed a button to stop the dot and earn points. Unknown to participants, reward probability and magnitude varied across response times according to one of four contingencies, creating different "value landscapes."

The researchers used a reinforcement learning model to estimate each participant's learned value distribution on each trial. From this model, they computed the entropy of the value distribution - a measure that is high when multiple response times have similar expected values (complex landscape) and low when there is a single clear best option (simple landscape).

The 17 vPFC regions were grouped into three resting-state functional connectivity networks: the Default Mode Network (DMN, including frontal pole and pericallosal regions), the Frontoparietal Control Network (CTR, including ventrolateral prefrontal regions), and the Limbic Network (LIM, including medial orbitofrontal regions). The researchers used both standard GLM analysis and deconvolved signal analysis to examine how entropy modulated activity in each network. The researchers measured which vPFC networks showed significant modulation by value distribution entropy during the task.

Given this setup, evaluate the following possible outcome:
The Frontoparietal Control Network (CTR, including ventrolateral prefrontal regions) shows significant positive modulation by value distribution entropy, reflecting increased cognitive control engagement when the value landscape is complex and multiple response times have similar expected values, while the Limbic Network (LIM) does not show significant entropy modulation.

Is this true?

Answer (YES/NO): NO